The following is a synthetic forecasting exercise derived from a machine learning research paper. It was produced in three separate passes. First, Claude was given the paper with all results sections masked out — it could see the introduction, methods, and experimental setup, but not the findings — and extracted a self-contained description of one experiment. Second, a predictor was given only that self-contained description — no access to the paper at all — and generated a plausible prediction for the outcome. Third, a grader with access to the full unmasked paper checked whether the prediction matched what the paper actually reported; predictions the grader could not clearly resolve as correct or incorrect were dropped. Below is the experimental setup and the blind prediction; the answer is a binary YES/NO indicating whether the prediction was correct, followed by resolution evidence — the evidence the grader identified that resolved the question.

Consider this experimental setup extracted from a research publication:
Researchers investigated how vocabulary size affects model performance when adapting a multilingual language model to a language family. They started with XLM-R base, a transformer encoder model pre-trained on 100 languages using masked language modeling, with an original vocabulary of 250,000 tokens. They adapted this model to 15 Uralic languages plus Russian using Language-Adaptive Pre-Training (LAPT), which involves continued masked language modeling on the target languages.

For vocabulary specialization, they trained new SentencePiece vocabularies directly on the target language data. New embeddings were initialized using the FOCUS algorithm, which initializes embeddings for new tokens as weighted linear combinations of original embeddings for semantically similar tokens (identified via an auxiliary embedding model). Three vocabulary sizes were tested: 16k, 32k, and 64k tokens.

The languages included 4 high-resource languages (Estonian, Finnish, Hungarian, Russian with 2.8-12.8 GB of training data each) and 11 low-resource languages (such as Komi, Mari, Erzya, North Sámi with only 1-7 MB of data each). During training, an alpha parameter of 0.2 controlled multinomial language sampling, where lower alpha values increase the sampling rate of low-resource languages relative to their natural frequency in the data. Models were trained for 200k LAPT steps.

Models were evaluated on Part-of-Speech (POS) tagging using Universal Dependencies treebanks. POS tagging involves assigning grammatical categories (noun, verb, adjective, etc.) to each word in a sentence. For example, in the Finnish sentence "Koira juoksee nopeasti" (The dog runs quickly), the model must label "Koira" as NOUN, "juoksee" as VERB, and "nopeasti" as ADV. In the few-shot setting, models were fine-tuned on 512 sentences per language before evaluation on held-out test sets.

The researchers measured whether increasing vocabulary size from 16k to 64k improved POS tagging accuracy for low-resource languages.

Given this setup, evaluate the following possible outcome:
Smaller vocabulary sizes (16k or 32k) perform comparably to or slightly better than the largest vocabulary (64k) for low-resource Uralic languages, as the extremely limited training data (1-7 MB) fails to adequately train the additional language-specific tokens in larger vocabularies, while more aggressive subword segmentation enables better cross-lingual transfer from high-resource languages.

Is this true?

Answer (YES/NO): NO